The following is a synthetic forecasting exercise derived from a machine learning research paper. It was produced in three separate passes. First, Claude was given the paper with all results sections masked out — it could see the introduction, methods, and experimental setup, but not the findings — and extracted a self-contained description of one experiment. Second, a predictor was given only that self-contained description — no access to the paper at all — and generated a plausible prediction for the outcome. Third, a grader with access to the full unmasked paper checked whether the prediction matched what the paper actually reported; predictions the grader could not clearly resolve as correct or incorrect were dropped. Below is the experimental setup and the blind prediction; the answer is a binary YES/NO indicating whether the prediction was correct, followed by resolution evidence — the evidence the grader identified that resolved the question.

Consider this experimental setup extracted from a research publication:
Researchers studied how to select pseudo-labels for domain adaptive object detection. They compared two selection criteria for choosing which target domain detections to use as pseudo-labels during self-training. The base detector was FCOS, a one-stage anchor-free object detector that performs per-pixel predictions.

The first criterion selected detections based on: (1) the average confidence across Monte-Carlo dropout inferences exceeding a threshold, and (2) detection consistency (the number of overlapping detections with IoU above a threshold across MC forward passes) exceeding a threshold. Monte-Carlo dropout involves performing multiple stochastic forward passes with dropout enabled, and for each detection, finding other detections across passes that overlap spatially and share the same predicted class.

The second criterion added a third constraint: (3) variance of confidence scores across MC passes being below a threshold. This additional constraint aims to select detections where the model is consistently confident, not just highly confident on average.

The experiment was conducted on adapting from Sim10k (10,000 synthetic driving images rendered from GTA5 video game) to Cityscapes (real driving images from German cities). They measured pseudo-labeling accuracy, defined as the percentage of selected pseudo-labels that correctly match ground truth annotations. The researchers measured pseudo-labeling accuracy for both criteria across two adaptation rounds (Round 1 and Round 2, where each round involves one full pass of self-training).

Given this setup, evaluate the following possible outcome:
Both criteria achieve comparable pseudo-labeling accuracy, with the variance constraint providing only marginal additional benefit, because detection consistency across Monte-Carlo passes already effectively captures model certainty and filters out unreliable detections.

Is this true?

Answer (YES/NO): NO